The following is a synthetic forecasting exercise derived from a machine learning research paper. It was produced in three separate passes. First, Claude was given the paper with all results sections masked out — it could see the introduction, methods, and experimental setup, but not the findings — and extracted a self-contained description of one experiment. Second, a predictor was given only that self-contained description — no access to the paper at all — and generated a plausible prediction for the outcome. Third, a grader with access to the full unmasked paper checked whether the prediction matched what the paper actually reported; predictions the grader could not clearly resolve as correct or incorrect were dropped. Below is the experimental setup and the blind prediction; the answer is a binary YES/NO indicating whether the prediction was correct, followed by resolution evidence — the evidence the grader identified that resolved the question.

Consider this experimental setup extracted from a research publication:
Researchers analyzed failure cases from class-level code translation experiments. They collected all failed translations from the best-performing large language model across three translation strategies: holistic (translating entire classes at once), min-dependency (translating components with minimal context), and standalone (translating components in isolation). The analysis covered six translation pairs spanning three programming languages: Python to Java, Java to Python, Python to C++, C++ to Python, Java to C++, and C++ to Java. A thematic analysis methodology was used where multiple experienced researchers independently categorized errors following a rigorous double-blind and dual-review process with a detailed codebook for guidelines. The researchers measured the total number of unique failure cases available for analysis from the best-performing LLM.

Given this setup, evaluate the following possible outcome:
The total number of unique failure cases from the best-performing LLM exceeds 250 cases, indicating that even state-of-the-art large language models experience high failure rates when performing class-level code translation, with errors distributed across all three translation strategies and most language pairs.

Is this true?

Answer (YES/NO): YES